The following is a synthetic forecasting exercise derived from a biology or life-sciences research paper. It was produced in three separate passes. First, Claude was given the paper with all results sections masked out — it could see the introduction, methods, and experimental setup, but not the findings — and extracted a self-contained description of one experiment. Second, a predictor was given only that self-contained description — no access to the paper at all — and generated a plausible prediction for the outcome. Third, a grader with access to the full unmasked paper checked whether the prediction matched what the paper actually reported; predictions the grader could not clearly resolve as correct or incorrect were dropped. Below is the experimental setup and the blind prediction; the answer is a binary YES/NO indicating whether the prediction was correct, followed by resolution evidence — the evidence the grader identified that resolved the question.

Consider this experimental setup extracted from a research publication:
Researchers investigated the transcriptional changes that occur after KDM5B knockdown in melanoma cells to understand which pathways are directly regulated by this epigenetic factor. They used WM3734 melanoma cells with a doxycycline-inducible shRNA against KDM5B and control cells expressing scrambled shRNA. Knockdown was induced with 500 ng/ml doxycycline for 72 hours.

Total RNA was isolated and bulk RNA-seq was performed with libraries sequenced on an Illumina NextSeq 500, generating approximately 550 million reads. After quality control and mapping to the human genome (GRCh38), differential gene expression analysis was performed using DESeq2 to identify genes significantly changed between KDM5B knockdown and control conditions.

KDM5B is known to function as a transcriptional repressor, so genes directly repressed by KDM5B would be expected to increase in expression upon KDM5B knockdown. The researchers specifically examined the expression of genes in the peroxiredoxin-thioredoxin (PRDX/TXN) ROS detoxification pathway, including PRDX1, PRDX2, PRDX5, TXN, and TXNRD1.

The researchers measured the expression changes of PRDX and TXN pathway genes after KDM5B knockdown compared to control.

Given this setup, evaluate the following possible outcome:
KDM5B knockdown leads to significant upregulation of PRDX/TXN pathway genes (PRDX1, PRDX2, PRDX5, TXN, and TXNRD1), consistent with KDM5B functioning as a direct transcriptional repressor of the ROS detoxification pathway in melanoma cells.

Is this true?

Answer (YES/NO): NO